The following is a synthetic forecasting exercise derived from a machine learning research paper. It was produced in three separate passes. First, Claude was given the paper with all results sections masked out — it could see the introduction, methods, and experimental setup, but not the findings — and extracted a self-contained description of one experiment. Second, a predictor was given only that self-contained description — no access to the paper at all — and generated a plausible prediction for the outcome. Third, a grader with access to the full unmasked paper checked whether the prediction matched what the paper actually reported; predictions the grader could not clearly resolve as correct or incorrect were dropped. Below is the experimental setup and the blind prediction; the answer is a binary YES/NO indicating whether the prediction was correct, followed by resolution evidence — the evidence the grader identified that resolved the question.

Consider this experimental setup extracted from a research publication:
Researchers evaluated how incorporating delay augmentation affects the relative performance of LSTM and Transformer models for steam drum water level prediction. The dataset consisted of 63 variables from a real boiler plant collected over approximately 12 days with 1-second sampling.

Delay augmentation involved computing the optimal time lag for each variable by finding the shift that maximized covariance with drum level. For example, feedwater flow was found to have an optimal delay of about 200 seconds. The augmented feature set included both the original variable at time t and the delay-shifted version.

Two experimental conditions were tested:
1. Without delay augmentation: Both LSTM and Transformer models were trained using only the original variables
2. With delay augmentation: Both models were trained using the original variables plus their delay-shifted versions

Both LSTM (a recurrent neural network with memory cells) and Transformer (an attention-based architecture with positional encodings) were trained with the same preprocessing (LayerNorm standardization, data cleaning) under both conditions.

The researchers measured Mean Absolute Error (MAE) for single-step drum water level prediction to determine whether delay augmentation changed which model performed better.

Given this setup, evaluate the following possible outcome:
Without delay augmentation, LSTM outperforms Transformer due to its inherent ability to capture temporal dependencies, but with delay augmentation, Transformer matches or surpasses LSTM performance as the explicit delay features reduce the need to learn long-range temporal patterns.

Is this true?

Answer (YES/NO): YES